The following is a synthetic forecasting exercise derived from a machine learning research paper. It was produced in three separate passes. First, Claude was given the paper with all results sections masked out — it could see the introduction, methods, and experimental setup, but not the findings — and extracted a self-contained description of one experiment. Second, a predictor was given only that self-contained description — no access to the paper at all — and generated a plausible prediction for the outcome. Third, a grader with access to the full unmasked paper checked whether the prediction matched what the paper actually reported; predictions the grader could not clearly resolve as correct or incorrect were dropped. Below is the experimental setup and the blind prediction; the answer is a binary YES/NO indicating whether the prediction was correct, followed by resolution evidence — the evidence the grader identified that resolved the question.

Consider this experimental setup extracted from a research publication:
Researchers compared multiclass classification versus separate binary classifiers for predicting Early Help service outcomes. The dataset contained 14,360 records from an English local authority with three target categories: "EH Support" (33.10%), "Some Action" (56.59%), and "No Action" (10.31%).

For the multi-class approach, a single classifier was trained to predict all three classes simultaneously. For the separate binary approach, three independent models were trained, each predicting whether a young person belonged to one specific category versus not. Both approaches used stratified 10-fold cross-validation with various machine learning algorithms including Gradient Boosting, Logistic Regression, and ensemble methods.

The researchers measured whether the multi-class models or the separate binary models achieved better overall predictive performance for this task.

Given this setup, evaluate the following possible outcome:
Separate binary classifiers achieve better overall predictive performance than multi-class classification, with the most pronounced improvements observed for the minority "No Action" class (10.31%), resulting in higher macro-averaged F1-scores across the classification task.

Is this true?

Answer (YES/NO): NO